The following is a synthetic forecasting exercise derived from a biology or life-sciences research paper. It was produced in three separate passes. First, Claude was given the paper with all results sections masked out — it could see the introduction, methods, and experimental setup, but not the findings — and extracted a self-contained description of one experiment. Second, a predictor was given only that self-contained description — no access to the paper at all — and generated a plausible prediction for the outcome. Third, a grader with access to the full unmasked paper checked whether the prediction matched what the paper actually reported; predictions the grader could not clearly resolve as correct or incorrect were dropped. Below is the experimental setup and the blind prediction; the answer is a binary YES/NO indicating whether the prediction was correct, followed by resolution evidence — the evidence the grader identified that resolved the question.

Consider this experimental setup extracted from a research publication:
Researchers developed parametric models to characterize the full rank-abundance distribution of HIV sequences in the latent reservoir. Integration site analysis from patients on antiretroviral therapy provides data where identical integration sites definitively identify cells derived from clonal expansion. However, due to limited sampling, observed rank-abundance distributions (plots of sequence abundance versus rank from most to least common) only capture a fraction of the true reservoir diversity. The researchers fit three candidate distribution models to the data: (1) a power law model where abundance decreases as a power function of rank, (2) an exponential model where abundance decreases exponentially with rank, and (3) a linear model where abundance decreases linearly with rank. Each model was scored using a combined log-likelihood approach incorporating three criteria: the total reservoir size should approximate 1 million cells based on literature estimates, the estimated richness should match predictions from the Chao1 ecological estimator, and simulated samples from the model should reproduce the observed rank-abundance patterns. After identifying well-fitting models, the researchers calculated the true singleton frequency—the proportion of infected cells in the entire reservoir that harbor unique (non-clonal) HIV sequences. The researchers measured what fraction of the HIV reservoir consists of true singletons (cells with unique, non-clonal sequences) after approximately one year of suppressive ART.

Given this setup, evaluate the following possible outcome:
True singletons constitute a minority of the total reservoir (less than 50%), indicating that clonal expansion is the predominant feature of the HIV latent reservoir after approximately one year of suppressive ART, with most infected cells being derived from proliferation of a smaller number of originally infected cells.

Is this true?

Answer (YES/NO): YES